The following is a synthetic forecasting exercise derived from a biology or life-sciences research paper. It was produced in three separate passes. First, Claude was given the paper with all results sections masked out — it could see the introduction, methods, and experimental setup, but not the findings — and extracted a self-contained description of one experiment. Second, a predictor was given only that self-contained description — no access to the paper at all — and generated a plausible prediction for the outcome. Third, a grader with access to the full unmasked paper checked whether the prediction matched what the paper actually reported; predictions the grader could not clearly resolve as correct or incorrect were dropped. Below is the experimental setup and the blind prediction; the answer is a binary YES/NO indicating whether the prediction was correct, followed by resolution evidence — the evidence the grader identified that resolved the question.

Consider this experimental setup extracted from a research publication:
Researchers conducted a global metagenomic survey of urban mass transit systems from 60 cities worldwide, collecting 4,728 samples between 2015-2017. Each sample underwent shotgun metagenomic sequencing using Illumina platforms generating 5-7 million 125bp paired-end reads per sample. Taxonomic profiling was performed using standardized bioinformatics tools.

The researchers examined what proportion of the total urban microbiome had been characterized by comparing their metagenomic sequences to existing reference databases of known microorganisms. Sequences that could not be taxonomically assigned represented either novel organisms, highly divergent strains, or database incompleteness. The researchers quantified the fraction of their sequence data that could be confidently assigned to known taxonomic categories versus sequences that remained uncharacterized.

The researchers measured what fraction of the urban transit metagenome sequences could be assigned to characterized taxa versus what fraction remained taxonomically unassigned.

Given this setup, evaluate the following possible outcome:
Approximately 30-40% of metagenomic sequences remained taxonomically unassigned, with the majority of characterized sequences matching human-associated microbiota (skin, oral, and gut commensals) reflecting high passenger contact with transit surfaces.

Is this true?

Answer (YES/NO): NO